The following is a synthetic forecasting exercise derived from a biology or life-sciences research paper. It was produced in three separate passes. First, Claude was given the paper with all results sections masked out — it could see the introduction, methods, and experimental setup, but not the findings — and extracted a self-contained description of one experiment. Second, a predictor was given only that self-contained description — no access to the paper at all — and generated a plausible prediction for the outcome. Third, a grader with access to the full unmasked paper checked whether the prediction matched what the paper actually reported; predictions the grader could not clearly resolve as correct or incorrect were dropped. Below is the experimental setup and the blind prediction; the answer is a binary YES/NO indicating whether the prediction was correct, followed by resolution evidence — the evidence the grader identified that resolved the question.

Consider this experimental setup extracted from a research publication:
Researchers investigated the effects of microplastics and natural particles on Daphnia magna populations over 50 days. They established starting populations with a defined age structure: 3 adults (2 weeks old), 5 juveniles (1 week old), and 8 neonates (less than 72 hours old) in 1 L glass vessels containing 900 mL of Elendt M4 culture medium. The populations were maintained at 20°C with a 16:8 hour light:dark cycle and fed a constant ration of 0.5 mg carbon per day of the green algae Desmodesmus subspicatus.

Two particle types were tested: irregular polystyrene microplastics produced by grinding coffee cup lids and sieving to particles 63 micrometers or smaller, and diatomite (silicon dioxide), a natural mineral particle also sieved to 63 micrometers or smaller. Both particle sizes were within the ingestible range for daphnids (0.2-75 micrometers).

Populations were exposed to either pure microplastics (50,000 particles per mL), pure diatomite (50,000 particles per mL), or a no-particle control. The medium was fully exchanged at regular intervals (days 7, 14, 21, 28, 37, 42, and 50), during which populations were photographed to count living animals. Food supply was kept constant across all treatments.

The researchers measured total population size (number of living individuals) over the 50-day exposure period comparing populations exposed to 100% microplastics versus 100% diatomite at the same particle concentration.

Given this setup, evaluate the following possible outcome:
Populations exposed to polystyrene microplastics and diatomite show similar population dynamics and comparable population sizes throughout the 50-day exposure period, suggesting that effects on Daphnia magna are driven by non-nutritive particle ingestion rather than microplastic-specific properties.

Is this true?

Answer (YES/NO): NO